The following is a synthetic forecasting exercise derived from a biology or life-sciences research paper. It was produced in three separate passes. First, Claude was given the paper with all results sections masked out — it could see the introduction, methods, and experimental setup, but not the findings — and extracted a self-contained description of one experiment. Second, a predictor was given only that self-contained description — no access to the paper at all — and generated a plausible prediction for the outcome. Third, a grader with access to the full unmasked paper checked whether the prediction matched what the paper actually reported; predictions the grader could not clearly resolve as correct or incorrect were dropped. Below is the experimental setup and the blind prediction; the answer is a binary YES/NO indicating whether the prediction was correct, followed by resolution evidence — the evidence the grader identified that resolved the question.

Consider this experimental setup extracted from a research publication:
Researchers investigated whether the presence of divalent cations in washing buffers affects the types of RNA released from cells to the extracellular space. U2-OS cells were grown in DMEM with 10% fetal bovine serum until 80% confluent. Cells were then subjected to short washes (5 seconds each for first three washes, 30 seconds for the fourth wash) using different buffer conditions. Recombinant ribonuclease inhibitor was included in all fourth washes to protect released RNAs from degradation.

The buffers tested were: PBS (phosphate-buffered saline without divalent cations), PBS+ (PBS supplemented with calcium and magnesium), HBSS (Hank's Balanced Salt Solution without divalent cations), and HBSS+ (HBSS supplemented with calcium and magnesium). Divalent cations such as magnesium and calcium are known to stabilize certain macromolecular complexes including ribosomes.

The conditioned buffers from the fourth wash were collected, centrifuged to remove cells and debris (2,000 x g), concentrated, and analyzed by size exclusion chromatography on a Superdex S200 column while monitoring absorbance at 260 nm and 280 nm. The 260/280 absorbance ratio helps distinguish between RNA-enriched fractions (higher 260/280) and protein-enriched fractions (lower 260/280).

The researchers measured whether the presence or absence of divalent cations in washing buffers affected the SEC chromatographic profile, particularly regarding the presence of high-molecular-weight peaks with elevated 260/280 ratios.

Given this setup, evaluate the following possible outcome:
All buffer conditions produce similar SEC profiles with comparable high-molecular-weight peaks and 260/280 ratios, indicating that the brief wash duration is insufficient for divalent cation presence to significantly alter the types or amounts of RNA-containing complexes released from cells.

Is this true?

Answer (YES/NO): NO